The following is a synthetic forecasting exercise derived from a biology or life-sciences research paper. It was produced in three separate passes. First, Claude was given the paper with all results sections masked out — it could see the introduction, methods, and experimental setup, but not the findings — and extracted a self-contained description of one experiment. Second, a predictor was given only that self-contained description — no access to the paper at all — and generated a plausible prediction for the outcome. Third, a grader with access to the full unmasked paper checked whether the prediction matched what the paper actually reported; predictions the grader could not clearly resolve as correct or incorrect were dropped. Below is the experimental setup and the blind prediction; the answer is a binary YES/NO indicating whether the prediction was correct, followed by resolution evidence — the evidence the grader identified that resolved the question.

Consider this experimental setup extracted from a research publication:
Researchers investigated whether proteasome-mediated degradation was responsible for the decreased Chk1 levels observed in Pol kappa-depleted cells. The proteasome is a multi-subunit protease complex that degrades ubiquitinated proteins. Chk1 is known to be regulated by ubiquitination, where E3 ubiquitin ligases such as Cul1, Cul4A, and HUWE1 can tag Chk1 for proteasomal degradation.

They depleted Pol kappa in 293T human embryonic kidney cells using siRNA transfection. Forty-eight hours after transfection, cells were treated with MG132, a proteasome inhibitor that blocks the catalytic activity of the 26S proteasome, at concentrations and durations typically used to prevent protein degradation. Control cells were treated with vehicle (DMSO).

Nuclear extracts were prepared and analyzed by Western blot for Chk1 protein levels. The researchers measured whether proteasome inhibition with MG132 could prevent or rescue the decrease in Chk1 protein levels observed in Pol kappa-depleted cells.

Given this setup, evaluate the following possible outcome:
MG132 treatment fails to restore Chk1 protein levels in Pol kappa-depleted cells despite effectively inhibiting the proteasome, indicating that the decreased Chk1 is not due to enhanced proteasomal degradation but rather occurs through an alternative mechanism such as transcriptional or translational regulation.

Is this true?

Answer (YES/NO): NO